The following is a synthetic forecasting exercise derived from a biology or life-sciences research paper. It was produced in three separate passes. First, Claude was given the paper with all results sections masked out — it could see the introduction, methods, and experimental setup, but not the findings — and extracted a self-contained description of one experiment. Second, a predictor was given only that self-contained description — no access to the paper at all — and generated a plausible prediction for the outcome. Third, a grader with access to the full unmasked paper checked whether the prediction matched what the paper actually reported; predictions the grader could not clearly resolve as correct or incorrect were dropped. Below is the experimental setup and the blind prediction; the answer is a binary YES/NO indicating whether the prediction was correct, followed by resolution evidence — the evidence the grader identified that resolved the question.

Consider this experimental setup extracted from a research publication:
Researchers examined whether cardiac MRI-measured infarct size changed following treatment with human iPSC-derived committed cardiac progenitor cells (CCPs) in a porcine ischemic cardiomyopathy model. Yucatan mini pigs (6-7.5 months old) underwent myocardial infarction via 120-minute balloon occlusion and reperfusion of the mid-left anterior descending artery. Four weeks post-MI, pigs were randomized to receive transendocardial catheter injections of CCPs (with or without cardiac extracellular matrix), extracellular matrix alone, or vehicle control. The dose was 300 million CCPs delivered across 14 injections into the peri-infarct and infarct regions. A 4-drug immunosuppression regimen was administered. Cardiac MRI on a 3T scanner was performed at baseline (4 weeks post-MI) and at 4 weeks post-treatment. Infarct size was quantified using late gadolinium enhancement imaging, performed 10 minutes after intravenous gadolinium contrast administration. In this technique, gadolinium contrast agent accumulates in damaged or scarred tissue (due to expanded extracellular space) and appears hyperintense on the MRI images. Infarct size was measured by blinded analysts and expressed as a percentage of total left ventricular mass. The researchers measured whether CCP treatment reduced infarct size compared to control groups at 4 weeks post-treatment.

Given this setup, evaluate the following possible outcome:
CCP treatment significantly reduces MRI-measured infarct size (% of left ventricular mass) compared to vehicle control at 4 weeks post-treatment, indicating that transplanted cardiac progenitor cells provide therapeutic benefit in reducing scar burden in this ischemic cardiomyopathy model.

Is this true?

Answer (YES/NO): NO